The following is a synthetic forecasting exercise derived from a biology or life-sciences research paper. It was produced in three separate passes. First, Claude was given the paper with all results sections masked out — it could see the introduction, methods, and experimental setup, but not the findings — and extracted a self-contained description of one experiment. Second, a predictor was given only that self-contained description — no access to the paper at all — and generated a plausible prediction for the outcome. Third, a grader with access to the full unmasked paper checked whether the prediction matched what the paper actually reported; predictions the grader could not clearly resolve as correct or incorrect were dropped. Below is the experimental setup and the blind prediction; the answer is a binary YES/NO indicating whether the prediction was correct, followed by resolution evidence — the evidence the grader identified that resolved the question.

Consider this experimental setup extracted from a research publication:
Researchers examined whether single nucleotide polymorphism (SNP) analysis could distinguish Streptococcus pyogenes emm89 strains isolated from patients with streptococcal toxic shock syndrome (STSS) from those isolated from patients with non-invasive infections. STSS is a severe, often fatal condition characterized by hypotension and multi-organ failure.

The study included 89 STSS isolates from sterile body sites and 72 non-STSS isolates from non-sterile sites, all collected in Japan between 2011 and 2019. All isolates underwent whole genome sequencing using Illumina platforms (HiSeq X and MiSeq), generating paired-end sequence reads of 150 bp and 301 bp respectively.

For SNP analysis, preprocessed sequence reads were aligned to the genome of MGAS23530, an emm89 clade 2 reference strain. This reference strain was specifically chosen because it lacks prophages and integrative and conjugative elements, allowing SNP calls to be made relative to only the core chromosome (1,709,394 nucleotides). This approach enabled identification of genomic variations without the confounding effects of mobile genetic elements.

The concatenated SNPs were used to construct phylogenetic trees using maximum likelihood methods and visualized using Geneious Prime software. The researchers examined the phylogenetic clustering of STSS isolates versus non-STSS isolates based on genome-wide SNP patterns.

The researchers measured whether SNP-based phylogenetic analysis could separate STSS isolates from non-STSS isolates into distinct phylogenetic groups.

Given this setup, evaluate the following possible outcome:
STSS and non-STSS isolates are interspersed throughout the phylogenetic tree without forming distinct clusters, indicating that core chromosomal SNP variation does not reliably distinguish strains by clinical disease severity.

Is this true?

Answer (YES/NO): NO